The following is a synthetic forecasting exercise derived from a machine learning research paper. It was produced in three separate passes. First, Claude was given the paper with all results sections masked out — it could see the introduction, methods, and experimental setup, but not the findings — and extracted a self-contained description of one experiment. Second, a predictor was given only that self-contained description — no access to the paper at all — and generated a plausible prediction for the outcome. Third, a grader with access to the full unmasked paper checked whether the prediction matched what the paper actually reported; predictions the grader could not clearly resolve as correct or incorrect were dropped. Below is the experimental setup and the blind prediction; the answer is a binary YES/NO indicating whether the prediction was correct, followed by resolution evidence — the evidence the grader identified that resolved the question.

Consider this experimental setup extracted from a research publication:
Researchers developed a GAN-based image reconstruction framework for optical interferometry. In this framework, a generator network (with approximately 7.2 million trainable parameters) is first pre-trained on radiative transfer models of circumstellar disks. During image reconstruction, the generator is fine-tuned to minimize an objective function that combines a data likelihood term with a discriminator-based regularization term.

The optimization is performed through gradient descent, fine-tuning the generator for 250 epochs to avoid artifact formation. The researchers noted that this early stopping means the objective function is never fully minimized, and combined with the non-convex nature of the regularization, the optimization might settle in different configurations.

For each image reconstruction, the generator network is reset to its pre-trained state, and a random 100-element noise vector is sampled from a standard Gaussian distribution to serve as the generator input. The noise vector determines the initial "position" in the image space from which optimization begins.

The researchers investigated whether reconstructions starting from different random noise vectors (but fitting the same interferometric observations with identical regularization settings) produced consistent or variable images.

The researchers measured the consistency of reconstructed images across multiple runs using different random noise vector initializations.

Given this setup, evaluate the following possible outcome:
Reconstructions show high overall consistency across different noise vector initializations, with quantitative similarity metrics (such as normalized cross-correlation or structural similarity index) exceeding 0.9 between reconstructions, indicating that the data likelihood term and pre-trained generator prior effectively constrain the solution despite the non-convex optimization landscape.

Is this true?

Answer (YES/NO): NO